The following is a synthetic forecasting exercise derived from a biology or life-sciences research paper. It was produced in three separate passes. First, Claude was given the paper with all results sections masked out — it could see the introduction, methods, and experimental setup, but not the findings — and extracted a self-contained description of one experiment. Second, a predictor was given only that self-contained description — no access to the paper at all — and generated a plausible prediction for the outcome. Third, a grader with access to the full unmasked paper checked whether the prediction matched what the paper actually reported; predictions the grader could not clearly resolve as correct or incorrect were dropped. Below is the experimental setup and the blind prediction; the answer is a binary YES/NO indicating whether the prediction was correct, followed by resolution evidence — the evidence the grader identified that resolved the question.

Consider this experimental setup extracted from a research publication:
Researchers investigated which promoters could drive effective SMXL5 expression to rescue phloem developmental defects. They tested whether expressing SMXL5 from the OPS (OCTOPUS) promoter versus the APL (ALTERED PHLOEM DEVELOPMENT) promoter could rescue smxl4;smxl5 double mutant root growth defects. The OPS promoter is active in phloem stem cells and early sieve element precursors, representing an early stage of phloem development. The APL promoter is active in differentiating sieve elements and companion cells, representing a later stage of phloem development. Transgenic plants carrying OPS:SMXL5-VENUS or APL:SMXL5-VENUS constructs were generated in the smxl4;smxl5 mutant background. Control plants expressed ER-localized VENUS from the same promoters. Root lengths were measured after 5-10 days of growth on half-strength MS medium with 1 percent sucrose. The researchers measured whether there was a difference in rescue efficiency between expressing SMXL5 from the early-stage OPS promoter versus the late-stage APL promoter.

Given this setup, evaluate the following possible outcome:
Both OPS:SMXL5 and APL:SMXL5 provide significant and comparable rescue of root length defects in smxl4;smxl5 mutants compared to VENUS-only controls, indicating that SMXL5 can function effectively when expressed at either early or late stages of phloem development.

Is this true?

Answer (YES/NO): NO